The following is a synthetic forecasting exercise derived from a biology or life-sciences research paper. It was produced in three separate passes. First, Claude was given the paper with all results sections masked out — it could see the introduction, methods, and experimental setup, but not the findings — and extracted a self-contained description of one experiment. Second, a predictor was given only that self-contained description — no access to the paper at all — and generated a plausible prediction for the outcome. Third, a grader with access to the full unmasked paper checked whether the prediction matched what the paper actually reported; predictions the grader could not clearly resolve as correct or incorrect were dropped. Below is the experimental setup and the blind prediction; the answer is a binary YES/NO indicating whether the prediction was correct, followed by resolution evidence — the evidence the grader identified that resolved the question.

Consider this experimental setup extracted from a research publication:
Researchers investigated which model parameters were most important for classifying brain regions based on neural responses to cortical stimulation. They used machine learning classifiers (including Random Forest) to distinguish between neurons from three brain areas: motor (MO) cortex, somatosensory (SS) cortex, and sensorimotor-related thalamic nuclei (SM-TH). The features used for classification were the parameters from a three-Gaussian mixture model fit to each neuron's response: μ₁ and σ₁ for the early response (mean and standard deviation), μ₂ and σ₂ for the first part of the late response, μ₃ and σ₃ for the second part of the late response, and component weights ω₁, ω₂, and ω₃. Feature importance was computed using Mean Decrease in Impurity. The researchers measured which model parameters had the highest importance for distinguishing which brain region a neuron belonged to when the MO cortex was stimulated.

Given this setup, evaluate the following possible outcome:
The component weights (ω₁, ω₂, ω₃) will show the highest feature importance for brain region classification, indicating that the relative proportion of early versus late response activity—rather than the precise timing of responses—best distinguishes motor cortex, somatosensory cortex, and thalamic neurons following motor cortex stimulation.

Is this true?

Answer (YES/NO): NO